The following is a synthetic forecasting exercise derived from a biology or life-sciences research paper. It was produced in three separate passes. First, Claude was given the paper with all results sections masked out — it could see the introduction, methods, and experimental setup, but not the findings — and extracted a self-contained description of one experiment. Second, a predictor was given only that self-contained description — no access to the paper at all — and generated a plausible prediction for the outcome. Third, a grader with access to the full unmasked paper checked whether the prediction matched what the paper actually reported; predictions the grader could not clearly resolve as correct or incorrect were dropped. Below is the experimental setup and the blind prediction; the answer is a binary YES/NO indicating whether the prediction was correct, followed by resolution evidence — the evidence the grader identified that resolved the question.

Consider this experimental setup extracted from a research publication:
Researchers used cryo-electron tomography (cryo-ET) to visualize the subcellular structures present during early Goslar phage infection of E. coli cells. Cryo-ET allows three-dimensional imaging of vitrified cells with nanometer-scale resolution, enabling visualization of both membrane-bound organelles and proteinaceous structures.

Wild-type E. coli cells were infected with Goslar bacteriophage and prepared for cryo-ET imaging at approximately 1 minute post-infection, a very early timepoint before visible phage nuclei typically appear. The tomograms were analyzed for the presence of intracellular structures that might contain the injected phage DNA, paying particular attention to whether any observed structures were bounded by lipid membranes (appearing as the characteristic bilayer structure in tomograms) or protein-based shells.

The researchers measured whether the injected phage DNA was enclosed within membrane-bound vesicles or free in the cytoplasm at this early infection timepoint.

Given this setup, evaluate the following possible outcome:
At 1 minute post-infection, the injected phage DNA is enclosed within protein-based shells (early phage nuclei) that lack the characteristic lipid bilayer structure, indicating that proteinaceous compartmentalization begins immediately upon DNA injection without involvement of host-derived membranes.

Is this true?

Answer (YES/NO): NO